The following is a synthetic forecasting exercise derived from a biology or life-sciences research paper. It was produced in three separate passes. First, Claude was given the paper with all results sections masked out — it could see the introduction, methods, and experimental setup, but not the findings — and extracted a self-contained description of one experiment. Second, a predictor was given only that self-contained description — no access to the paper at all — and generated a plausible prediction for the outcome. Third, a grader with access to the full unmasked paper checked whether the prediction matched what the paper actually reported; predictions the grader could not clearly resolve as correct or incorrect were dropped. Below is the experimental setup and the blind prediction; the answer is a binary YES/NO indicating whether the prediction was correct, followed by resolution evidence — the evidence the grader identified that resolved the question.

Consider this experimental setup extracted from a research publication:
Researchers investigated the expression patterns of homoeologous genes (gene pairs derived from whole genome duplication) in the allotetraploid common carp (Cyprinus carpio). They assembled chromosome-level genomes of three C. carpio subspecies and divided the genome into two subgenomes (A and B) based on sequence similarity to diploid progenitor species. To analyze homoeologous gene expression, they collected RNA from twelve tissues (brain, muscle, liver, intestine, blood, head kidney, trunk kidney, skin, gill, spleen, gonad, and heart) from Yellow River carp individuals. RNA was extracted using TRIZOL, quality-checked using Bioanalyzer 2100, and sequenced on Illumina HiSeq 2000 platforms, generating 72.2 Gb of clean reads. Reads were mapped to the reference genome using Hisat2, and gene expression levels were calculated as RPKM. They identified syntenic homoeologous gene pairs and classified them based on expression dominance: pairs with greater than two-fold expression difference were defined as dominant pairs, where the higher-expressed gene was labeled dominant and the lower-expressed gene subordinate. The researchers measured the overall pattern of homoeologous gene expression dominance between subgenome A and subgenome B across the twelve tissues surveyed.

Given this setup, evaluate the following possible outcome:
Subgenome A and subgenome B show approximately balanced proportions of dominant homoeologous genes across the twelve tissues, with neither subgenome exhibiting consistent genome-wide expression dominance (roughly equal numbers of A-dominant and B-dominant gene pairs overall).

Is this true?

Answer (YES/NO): NO